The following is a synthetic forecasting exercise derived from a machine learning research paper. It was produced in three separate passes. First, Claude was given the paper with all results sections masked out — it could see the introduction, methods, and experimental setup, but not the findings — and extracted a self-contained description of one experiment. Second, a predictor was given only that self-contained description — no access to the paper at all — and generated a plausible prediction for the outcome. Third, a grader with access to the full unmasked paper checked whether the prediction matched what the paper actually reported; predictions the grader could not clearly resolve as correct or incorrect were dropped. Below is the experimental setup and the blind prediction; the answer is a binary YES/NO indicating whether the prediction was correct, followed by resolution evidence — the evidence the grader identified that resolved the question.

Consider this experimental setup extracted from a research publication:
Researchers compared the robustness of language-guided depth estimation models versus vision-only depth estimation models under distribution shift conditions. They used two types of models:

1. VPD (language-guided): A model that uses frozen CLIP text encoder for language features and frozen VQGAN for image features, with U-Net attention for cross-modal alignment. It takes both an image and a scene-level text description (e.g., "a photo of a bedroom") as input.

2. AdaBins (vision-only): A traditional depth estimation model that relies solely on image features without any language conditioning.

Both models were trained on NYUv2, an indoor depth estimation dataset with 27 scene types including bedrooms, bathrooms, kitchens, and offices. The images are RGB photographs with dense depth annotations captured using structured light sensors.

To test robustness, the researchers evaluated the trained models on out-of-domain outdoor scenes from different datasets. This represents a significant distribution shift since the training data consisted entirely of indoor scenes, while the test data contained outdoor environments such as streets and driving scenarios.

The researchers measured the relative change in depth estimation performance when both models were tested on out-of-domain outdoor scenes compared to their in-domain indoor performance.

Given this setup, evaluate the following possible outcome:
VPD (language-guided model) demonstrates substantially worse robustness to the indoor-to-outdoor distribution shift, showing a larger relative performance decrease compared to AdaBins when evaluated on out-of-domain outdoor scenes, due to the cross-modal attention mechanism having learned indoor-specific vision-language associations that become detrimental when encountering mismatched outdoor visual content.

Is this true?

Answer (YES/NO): YES